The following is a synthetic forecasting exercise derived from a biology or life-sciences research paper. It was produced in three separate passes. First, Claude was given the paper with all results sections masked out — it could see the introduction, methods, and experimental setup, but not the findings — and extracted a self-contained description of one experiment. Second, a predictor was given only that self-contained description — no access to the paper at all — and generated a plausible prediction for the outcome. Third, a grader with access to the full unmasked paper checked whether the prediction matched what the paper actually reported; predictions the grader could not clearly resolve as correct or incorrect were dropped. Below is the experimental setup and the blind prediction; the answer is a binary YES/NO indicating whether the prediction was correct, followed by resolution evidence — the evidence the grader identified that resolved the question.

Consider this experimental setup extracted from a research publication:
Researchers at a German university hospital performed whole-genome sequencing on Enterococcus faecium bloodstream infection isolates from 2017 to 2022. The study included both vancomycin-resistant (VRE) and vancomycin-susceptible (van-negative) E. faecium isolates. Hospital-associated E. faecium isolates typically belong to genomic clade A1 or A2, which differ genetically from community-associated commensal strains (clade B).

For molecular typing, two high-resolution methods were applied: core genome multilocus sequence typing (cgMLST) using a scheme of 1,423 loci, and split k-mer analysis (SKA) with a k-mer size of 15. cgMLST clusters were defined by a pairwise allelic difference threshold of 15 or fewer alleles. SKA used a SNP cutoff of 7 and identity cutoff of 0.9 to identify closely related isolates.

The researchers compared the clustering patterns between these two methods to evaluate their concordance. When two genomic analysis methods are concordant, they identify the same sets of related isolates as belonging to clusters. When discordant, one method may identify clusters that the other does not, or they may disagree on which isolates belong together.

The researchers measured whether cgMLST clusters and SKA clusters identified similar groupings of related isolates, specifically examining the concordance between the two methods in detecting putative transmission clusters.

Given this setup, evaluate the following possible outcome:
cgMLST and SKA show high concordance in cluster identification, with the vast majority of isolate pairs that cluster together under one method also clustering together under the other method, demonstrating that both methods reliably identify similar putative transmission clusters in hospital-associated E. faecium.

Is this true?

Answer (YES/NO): NO